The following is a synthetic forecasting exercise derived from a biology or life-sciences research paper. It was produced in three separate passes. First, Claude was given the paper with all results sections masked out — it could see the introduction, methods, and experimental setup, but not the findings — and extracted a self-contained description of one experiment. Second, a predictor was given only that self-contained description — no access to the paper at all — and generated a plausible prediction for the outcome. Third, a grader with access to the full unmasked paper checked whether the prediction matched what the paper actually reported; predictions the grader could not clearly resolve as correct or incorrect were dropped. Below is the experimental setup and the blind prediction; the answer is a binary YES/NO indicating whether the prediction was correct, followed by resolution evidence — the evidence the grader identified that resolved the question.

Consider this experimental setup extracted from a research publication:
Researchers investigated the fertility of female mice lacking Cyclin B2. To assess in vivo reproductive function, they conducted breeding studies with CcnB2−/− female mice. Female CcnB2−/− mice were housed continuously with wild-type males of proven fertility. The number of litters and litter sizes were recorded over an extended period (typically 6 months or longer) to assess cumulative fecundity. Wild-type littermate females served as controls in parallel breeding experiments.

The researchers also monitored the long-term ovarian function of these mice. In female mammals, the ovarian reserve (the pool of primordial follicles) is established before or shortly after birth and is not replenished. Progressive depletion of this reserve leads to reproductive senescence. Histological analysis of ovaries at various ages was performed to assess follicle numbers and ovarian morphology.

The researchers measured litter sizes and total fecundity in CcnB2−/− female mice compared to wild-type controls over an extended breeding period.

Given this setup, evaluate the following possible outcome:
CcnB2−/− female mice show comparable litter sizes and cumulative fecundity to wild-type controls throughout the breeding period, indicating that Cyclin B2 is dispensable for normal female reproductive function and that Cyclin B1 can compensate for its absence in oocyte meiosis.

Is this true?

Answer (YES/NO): NO